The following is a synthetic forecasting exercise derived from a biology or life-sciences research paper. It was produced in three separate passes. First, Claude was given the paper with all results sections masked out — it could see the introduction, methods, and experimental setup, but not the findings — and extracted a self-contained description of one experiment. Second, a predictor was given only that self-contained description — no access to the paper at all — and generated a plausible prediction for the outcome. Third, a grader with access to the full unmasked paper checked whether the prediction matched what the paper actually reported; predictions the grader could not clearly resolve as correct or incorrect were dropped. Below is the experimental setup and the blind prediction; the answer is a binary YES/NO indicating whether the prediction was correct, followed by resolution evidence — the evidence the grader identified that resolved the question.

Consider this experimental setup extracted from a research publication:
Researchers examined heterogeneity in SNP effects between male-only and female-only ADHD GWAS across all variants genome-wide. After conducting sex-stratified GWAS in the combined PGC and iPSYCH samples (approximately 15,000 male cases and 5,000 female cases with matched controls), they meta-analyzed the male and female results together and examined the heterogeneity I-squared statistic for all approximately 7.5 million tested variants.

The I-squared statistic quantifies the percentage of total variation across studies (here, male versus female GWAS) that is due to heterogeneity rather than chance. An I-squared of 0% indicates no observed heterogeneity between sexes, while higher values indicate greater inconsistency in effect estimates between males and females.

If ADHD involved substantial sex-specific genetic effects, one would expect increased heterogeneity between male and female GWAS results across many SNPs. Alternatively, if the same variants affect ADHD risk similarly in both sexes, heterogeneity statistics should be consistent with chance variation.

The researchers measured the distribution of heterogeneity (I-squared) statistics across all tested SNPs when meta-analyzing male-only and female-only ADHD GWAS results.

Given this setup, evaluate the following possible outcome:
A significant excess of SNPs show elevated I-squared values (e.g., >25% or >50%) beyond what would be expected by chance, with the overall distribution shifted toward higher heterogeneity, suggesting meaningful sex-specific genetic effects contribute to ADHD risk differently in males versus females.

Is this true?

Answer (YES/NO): NO